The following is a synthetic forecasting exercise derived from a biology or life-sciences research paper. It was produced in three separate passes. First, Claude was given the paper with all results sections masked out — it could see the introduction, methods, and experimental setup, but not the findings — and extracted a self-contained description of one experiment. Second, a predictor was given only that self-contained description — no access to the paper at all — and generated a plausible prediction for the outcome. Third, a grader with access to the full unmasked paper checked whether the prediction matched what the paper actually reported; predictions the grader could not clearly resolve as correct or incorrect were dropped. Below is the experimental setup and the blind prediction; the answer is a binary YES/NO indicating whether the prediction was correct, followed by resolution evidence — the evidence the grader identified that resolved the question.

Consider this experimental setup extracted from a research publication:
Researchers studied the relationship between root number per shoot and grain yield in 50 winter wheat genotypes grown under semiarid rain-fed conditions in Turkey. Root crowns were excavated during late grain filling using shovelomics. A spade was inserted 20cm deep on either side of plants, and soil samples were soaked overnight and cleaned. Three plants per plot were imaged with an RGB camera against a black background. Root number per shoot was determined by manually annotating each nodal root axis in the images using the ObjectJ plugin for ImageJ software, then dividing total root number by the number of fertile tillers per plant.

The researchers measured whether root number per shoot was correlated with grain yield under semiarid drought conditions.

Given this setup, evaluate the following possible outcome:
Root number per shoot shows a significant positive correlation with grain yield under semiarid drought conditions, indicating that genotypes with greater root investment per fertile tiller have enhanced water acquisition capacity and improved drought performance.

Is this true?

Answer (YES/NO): YES